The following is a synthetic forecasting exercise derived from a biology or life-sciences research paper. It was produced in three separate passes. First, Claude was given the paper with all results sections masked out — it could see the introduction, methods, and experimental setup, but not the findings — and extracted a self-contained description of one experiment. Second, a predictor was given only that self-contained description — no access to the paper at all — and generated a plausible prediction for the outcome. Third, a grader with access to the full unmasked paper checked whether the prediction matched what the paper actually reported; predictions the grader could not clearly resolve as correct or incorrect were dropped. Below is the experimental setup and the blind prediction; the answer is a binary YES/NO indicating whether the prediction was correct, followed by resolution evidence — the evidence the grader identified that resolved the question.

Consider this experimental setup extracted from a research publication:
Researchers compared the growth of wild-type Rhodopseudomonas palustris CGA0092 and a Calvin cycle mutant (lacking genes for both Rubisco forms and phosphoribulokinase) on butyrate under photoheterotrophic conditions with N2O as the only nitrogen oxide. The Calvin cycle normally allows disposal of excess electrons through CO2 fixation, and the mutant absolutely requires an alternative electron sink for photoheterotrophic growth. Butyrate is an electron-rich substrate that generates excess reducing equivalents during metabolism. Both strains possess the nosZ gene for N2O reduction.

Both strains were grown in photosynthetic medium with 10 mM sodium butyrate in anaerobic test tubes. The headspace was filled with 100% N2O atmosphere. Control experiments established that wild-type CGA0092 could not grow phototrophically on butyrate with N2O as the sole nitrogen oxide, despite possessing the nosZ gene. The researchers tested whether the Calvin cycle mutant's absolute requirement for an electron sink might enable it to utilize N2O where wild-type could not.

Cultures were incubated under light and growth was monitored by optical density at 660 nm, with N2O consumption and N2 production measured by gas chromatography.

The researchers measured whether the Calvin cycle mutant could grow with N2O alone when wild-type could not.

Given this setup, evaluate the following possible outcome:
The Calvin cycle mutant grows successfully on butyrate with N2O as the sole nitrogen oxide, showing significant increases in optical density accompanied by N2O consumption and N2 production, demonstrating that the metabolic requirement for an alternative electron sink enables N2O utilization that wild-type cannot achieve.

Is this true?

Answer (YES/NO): NO